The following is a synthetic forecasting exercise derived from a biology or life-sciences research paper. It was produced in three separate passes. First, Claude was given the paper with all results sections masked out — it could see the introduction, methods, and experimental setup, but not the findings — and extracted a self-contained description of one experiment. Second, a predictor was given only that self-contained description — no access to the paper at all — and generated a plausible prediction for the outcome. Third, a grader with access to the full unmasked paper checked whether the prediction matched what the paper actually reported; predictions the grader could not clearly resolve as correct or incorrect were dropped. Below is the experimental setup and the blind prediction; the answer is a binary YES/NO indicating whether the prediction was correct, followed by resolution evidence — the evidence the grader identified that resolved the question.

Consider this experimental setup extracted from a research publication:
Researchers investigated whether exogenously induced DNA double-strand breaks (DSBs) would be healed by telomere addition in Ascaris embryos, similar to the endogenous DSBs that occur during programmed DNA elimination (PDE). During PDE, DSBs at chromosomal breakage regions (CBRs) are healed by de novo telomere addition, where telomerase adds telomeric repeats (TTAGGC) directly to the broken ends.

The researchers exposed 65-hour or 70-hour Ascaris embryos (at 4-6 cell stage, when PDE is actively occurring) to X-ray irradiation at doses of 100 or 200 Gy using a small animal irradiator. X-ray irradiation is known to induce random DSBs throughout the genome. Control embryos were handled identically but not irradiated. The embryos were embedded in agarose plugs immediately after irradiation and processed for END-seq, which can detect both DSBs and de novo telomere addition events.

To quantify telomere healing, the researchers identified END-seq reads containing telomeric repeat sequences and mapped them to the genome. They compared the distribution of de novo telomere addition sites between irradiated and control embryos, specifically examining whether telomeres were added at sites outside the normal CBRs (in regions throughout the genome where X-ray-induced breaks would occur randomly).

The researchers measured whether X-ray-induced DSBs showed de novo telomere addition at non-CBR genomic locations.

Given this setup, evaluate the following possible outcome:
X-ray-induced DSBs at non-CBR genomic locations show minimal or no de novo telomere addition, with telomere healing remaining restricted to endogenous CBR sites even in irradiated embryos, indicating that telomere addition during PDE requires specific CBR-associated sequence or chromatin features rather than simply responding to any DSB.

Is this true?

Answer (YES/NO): YES